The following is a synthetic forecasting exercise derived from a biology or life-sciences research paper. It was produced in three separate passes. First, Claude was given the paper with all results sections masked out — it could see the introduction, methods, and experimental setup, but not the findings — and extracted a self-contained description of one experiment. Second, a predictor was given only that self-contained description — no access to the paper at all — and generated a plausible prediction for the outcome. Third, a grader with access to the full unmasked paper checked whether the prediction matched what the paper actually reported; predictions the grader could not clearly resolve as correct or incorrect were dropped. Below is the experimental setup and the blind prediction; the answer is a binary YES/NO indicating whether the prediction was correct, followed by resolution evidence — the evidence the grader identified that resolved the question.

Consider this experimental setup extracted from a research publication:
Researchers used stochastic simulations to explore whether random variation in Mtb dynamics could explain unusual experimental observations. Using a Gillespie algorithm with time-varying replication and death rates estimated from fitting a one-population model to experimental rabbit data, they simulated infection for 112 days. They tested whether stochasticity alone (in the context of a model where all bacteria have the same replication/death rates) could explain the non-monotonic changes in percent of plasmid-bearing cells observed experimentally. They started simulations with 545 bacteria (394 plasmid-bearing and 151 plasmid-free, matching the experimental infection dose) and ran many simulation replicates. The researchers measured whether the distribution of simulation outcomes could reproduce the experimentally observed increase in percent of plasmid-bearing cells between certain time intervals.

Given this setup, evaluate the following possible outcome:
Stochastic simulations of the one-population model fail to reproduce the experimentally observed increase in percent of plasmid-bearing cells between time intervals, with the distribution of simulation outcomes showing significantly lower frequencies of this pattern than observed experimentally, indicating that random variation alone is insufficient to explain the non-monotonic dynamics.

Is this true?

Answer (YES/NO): YES